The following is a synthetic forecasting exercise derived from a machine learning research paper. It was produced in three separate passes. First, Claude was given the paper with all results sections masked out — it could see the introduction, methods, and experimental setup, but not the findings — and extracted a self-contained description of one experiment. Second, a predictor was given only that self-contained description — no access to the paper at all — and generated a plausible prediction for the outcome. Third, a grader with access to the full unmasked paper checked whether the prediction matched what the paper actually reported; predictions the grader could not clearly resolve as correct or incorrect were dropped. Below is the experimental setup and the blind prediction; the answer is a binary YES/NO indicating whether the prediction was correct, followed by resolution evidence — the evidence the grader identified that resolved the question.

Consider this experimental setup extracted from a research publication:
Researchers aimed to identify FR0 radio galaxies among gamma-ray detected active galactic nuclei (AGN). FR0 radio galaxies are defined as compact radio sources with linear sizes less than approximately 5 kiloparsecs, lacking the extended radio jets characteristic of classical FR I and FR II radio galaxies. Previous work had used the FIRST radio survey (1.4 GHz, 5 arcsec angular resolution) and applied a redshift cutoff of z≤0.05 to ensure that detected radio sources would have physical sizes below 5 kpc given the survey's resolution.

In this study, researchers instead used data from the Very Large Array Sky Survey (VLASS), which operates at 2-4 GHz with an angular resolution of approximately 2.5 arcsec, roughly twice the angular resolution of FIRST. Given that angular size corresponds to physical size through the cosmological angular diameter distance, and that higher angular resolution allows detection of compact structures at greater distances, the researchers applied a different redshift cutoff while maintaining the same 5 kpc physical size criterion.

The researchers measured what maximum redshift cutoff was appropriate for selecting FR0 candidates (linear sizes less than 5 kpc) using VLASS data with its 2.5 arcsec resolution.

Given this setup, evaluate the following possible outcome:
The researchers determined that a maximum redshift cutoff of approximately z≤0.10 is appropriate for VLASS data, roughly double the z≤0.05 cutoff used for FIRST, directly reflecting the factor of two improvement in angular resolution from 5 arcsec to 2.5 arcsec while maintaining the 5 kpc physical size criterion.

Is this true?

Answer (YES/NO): NO